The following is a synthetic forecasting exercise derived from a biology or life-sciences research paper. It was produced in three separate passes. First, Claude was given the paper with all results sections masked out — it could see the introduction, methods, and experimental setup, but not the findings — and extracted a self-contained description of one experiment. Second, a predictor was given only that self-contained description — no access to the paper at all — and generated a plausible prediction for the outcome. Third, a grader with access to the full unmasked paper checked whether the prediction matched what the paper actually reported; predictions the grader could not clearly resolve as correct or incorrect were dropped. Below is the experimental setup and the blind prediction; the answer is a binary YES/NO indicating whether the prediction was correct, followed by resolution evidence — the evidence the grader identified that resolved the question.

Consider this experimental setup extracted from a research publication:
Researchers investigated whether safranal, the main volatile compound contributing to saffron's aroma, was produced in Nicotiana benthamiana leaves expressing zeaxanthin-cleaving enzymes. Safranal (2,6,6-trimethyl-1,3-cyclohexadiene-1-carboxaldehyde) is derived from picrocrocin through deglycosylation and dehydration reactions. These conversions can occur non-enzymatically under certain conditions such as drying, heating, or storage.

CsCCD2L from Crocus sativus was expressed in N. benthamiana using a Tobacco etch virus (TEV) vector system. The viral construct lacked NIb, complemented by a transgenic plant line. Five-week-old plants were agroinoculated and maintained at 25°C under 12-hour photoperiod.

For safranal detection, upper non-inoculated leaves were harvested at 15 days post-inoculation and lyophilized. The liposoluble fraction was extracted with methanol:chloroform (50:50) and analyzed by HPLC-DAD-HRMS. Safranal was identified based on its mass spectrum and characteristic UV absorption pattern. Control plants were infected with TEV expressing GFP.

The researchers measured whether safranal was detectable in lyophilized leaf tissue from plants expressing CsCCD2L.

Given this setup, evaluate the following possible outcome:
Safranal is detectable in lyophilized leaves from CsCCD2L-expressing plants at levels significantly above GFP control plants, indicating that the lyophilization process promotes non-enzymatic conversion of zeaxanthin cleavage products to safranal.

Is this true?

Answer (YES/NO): YES